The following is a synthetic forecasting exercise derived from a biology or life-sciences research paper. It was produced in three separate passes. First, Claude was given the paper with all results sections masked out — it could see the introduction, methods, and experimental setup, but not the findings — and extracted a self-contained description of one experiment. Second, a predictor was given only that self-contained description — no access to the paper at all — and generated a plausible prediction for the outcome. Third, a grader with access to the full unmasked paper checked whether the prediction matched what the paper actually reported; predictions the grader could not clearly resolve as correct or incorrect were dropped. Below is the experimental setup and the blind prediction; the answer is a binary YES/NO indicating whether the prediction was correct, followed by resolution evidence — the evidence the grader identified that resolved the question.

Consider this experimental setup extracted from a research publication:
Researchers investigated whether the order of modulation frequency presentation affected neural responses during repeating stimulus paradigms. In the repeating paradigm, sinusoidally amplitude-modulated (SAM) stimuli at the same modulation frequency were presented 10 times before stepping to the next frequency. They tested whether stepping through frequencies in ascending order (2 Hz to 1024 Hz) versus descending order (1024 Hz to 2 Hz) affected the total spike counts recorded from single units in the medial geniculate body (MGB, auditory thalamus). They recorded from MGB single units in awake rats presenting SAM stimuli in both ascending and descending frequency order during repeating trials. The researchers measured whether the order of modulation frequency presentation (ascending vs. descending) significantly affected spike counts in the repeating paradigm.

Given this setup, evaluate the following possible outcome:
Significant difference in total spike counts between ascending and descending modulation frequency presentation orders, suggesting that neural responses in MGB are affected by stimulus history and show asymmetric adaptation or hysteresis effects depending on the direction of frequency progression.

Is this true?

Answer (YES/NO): NO